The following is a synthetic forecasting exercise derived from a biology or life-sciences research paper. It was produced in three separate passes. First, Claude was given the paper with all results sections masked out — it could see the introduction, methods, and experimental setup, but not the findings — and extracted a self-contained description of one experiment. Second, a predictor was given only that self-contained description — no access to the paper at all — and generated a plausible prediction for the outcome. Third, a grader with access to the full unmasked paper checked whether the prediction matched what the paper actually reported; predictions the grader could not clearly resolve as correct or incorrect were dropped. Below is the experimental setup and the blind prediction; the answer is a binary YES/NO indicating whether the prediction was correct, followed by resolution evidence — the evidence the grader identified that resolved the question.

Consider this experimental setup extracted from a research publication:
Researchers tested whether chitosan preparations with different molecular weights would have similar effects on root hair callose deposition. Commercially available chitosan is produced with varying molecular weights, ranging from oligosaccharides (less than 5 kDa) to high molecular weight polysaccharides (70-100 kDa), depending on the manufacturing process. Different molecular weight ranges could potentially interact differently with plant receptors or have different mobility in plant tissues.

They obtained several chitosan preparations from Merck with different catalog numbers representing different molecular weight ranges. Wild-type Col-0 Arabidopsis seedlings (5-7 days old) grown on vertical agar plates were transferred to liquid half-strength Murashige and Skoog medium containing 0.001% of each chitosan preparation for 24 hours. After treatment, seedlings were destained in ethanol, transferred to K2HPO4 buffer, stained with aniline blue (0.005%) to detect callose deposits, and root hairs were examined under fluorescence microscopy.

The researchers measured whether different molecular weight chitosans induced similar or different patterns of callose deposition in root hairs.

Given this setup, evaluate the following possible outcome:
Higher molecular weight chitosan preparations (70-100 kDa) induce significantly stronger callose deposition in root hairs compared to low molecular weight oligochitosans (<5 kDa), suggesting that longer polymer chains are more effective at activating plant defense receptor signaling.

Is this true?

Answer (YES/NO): NO